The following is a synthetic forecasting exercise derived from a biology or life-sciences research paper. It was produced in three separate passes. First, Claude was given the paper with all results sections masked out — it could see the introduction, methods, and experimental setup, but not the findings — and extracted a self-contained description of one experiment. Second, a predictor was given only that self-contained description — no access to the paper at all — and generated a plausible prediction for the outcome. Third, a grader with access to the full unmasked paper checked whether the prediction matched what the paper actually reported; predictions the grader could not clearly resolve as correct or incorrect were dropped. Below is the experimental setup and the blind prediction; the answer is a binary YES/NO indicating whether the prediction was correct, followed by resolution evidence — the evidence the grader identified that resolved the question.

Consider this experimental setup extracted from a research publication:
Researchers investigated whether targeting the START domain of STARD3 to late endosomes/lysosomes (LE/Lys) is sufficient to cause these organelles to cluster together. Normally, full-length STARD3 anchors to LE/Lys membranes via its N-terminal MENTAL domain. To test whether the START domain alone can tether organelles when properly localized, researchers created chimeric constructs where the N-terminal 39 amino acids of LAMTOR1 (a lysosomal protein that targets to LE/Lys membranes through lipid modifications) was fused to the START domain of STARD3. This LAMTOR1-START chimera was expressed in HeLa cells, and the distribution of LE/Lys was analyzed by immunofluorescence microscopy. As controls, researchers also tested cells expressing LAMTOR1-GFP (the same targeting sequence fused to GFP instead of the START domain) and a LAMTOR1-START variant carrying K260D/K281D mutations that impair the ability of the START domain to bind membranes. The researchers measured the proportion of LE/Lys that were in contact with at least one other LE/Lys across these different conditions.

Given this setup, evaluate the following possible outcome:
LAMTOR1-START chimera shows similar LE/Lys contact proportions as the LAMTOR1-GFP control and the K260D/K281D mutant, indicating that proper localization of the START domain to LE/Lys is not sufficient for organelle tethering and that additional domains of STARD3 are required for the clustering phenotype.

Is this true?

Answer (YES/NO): NO